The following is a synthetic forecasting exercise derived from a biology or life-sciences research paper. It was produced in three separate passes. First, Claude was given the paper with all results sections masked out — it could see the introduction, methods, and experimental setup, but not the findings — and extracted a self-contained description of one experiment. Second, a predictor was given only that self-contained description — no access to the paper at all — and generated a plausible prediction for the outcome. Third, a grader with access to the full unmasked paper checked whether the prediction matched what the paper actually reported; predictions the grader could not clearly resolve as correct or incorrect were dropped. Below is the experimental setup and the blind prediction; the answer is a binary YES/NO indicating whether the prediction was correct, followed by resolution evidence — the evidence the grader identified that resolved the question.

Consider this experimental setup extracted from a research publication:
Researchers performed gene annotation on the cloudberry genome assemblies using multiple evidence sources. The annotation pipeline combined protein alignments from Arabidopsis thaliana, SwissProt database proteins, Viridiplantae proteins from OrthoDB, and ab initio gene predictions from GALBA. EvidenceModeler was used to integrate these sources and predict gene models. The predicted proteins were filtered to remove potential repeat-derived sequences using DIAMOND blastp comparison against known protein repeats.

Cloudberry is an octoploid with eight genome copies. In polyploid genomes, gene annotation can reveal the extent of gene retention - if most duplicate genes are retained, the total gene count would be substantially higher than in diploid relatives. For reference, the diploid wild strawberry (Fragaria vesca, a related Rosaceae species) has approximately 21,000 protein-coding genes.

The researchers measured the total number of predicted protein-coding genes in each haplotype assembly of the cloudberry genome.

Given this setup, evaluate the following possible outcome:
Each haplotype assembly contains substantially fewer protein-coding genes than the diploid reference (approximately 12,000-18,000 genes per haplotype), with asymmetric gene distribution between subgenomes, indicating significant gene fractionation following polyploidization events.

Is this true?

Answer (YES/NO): NO